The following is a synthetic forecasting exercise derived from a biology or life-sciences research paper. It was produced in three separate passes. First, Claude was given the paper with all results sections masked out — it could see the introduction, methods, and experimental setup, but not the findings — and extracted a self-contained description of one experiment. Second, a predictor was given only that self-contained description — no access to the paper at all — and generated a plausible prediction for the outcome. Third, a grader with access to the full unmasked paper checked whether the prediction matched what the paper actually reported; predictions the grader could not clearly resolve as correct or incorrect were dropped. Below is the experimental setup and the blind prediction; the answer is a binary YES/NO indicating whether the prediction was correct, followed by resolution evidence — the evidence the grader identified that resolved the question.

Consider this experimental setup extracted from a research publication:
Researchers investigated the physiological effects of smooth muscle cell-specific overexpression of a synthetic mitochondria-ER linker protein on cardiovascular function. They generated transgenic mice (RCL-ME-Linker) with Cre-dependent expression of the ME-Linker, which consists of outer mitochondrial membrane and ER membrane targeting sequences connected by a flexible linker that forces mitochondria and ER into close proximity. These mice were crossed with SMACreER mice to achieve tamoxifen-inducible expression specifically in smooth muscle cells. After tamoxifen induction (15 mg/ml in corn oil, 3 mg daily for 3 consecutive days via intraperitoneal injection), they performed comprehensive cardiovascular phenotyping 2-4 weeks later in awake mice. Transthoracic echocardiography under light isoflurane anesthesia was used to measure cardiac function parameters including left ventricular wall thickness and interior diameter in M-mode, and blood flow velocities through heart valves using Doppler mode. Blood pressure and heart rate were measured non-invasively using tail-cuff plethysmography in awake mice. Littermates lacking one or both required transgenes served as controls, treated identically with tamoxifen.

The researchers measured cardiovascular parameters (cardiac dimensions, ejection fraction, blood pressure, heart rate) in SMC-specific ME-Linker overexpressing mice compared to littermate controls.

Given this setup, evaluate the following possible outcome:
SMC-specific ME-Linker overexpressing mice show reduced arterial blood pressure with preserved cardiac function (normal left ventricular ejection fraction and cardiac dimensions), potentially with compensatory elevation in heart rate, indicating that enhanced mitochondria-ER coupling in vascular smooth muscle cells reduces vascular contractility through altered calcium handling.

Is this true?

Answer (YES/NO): NO